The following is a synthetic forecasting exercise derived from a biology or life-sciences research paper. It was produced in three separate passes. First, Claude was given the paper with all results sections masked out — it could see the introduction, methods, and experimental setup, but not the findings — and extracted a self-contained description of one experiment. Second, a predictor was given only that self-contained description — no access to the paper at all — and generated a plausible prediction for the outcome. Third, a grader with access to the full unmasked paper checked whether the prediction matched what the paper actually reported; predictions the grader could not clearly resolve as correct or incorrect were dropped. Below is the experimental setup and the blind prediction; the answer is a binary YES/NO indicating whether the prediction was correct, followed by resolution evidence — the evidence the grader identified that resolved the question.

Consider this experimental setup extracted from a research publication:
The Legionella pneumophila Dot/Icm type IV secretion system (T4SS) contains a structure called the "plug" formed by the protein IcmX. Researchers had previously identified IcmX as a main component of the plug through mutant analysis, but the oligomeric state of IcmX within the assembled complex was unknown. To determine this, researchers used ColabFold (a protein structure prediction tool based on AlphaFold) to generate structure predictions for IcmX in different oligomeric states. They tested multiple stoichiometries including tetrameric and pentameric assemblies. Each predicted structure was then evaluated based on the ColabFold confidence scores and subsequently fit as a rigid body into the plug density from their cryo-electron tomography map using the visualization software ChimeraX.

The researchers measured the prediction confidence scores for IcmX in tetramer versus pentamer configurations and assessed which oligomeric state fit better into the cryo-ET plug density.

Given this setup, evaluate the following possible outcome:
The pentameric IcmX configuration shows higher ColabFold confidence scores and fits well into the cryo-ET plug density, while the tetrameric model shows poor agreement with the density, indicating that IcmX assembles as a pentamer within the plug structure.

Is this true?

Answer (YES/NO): NO